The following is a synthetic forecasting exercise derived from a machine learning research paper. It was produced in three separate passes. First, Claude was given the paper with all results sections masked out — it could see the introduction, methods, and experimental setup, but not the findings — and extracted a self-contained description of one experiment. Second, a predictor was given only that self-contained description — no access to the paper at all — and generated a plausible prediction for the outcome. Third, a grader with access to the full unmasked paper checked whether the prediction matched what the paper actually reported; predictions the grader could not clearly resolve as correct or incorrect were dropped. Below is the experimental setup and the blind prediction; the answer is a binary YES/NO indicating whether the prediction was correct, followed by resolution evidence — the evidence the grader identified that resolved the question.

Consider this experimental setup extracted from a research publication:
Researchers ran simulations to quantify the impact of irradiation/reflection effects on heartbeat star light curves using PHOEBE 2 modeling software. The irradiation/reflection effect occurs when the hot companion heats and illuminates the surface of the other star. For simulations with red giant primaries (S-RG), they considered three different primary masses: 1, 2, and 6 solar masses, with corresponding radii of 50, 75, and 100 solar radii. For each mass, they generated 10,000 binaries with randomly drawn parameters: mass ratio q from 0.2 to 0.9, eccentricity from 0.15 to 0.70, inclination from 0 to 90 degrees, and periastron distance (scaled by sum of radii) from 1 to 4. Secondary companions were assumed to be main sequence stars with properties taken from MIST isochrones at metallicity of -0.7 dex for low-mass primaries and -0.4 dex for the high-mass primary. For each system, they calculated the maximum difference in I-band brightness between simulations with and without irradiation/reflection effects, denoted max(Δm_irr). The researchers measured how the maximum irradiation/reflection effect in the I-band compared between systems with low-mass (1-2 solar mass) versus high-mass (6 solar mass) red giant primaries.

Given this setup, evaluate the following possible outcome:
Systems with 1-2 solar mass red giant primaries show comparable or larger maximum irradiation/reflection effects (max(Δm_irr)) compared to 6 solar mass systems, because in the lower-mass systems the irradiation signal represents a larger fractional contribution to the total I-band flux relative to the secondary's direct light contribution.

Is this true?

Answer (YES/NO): NO